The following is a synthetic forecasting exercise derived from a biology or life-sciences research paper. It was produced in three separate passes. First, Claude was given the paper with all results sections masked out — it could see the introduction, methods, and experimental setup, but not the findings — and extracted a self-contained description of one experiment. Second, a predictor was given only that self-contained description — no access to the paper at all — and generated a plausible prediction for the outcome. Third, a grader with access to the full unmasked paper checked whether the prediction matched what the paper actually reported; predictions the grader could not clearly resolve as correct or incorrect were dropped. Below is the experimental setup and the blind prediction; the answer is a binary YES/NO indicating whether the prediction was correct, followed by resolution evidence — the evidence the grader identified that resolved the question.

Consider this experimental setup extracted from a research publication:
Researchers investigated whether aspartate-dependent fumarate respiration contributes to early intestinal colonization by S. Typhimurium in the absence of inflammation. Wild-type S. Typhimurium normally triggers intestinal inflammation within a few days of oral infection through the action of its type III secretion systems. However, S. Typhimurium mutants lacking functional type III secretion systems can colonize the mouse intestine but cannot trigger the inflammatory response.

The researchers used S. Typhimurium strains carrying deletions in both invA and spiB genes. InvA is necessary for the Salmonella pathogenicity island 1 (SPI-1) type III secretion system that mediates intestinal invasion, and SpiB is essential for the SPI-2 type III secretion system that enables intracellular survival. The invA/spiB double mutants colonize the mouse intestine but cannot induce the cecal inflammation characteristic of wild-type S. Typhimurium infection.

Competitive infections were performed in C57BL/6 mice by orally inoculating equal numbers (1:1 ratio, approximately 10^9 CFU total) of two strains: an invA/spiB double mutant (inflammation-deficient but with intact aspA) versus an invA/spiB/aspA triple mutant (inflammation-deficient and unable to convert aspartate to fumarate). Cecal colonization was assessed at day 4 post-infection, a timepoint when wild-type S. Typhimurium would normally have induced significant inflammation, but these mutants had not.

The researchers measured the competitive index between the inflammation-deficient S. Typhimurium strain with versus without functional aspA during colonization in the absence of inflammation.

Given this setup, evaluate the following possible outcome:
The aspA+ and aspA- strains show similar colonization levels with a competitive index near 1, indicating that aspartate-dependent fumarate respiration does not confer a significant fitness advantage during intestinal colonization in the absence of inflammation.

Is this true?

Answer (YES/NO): YES